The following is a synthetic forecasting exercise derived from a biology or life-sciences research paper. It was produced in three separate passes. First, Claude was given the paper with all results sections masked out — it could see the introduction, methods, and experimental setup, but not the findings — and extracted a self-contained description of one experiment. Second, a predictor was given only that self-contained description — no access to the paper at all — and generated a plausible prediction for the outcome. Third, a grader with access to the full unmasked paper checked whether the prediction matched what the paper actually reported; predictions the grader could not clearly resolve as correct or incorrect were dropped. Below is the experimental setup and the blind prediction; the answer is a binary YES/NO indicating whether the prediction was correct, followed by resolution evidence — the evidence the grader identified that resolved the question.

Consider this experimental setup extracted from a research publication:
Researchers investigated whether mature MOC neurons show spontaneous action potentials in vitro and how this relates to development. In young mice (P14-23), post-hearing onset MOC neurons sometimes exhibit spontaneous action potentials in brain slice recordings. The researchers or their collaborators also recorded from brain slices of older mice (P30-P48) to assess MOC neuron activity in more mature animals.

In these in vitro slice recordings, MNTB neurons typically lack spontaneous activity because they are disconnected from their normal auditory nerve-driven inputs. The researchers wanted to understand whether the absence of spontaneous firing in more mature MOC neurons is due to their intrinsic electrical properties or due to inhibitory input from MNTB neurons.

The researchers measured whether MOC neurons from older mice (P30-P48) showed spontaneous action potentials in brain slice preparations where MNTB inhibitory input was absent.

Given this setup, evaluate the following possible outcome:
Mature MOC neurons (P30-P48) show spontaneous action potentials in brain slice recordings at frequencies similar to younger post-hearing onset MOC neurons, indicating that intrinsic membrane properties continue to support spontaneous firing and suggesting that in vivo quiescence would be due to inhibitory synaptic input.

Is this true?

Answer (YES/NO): NO